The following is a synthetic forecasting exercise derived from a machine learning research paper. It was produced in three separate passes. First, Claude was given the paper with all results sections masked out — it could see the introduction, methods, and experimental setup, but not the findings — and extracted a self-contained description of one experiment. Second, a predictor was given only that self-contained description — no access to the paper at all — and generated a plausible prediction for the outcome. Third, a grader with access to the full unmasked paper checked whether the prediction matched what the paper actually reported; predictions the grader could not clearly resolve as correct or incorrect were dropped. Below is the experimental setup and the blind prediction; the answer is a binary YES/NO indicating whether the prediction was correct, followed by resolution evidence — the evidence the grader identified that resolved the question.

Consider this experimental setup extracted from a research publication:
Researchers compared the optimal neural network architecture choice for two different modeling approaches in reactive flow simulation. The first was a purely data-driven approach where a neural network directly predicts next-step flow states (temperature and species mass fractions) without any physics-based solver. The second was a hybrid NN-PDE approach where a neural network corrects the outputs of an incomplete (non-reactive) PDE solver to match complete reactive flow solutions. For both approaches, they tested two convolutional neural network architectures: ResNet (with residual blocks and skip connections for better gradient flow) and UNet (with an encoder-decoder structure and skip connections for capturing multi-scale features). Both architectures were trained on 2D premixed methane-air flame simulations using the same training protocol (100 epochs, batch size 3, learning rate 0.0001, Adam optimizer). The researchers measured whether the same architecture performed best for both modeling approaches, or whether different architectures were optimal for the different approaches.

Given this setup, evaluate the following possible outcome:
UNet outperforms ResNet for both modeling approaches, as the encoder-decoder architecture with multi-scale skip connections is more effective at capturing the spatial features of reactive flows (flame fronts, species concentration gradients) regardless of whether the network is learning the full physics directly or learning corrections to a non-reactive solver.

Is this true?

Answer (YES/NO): NO